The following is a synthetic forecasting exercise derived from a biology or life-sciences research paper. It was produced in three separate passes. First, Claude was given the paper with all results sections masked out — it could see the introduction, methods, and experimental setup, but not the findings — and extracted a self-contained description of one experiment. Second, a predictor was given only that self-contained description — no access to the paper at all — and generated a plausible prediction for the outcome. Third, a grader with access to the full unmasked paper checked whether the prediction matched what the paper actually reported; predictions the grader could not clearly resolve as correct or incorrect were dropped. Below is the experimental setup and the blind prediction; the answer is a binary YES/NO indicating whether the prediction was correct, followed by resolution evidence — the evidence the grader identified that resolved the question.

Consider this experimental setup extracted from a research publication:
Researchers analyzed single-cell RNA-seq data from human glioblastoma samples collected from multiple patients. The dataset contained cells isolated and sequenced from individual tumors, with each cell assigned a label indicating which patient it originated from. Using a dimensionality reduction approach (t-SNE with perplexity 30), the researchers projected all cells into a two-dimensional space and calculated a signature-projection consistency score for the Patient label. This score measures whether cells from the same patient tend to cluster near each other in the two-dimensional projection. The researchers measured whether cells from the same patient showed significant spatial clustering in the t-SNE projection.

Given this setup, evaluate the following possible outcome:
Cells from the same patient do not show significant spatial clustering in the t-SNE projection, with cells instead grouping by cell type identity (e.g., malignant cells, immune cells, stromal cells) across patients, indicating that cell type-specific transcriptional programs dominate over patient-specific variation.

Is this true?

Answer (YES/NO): NO